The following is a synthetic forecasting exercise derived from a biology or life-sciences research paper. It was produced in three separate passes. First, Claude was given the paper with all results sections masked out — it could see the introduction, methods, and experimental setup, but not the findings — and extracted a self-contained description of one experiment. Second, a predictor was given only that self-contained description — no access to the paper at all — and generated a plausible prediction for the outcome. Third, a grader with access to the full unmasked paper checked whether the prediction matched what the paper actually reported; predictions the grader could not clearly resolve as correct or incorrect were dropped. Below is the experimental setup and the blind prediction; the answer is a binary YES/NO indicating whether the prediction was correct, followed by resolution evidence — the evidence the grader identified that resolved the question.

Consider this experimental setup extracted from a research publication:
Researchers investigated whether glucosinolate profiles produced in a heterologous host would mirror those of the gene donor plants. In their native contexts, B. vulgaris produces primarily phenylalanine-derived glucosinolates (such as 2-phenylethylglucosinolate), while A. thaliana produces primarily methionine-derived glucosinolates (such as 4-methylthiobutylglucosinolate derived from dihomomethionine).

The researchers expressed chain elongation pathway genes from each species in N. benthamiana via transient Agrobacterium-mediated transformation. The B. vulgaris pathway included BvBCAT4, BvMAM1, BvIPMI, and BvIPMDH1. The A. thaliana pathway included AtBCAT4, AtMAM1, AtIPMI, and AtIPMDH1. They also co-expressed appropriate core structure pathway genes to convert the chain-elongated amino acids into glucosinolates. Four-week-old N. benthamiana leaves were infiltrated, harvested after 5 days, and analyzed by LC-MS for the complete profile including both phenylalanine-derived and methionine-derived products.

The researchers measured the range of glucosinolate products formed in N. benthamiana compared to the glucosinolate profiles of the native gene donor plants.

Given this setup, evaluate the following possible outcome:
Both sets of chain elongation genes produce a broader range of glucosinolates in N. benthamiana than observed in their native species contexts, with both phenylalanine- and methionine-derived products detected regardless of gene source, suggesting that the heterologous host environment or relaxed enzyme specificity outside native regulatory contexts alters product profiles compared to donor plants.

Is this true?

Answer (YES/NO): YES